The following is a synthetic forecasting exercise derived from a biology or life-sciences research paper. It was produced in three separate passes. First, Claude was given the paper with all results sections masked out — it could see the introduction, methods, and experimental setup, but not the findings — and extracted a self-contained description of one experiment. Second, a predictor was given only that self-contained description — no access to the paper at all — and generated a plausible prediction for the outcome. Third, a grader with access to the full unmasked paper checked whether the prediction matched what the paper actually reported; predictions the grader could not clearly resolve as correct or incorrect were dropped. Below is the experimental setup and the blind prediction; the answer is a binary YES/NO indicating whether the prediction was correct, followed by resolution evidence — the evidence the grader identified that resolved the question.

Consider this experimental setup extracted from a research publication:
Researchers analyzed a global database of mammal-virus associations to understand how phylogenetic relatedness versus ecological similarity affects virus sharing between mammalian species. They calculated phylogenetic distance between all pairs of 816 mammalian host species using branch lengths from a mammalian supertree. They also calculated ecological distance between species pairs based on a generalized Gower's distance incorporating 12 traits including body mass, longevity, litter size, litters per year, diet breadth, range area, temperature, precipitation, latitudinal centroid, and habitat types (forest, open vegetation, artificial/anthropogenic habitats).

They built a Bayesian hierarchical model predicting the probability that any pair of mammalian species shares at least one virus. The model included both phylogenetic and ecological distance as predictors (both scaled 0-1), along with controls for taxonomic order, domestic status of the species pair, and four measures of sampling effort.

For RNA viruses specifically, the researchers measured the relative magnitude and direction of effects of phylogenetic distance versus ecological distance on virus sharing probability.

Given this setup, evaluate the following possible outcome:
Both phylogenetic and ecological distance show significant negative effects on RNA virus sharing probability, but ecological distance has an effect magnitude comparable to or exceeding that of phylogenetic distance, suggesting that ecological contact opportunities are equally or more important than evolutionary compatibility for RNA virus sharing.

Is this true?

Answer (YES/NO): NO